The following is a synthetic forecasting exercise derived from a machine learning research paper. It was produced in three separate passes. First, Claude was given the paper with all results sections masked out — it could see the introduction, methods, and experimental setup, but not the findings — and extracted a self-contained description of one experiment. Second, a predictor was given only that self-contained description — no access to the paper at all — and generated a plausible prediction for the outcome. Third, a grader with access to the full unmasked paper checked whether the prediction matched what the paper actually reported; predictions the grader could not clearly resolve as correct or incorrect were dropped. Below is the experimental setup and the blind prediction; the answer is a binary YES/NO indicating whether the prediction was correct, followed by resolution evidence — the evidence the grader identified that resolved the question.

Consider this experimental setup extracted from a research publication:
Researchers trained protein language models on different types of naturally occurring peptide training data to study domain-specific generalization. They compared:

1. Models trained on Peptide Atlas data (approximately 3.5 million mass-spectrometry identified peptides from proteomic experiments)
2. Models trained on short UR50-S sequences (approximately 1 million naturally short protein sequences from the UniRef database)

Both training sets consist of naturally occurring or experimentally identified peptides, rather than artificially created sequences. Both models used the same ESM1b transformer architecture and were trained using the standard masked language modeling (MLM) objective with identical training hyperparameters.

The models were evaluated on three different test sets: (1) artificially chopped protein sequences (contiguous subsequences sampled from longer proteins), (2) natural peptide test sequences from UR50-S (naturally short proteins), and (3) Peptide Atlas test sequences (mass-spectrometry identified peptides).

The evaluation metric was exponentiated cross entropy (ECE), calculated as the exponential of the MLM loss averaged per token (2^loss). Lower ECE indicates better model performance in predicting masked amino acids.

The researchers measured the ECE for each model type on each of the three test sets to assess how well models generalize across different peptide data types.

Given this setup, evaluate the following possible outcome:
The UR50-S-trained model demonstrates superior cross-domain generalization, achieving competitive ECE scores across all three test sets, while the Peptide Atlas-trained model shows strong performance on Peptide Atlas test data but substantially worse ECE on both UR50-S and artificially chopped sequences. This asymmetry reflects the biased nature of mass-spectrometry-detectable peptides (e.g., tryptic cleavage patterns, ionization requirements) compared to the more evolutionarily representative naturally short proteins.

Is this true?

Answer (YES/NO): NO